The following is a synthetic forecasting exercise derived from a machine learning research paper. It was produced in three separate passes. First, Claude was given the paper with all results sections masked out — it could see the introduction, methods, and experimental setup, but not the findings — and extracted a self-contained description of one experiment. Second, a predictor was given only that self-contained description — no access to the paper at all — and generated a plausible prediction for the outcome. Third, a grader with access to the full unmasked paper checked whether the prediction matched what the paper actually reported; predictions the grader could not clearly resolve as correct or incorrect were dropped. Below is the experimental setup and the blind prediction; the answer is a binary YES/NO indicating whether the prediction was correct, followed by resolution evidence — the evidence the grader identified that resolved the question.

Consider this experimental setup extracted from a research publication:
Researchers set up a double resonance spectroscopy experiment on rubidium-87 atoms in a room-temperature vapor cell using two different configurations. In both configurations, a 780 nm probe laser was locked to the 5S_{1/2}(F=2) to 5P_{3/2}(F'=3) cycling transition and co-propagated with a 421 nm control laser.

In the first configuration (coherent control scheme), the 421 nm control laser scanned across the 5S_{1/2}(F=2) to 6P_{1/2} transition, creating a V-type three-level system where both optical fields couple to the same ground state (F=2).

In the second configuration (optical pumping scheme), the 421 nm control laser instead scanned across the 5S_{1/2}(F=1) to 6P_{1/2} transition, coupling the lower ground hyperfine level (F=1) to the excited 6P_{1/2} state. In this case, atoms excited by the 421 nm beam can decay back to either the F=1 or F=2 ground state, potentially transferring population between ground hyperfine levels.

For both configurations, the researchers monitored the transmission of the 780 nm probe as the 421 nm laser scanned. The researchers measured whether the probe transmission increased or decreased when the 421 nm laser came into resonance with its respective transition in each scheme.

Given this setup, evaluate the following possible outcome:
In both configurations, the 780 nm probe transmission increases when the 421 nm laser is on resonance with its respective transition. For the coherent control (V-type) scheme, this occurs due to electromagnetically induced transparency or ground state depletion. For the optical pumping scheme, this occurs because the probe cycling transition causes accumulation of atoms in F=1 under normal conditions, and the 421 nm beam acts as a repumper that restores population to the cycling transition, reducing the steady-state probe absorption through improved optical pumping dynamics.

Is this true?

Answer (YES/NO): NO